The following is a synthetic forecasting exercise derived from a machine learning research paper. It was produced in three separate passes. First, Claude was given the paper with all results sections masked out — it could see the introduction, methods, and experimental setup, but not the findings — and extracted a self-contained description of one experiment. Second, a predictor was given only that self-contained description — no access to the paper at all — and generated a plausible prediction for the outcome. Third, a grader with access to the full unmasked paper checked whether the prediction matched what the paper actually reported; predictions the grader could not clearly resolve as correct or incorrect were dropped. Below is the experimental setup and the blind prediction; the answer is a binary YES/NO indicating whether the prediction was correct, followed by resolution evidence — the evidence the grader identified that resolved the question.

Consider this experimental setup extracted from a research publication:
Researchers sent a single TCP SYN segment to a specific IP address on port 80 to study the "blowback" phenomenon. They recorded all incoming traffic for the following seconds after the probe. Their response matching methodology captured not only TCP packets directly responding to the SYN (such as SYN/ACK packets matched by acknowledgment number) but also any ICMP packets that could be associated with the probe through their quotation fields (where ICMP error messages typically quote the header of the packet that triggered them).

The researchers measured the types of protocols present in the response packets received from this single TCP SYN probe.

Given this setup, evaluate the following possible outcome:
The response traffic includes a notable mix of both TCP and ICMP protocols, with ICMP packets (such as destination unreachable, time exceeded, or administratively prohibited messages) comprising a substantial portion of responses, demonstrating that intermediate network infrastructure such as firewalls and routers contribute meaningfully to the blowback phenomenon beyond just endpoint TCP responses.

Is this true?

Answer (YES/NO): YES